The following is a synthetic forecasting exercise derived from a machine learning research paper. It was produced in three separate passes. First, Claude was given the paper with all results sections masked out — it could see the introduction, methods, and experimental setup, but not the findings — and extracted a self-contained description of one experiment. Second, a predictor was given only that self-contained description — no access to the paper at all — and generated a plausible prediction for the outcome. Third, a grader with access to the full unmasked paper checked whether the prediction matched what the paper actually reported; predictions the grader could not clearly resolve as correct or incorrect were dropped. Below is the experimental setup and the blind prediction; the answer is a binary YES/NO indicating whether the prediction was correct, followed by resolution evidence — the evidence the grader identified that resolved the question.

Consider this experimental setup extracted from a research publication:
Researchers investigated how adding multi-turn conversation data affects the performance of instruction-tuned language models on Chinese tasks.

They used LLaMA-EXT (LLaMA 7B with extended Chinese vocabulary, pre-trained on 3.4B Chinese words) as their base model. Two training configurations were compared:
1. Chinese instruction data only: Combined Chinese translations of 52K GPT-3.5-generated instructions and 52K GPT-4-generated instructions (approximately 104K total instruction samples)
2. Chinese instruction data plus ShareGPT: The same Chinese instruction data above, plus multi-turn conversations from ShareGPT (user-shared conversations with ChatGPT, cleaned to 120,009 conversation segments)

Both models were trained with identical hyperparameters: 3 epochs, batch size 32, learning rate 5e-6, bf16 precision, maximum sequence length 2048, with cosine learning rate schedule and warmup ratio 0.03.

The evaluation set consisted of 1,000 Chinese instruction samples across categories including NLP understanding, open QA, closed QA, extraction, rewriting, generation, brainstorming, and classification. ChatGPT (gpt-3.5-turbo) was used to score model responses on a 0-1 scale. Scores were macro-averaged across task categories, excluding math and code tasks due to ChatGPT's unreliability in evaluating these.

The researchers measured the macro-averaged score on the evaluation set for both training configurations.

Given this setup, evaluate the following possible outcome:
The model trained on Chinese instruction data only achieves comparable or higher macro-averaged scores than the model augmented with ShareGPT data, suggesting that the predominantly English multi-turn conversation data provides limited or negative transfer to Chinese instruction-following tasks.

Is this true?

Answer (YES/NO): YES